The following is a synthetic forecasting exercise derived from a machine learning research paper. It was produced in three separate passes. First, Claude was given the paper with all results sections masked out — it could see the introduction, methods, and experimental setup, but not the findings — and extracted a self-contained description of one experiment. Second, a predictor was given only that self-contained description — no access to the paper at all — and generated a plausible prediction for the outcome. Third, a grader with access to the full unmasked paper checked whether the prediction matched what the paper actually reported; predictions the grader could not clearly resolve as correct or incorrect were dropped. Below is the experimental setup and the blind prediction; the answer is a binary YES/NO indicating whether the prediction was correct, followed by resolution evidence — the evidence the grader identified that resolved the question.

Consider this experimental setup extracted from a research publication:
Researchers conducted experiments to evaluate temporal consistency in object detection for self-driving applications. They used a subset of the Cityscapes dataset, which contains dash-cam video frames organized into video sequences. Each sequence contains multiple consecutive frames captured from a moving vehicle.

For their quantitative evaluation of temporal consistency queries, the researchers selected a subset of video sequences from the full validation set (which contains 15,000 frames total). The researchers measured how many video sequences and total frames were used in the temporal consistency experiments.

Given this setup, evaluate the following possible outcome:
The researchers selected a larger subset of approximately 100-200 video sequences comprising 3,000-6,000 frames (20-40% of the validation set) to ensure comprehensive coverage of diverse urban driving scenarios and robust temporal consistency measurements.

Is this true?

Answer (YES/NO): NO